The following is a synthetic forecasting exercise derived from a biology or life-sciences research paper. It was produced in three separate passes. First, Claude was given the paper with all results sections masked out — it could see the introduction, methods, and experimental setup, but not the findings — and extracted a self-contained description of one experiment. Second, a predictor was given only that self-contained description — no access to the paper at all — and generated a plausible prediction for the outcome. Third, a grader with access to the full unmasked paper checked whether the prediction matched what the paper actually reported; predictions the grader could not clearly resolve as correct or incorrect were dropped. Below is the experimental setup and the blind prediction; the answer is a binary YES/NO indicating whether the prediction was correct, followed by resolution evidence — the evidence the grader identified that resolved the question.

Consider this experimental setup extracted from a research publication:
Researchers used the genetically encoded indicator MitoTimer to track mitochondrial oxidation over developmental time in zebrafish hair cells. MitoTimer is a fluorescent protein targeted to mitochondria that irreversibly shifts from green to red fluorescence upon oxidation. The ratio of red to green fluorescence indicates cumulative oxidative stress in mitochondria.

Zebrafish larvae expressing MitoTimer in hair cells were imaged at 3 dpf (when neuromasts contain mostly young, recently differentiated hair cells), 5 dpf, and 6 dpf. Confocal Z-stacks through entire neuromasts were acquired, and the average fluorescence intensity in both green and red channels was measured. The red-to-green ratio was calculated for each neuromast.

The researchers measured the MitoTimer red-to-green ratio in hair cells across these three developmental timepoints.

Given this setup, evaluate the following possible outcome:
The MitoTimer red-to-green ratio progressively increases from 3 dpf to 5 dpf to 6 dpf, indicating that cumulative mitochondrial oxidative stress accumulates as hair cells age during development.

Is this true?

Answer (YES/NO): YES